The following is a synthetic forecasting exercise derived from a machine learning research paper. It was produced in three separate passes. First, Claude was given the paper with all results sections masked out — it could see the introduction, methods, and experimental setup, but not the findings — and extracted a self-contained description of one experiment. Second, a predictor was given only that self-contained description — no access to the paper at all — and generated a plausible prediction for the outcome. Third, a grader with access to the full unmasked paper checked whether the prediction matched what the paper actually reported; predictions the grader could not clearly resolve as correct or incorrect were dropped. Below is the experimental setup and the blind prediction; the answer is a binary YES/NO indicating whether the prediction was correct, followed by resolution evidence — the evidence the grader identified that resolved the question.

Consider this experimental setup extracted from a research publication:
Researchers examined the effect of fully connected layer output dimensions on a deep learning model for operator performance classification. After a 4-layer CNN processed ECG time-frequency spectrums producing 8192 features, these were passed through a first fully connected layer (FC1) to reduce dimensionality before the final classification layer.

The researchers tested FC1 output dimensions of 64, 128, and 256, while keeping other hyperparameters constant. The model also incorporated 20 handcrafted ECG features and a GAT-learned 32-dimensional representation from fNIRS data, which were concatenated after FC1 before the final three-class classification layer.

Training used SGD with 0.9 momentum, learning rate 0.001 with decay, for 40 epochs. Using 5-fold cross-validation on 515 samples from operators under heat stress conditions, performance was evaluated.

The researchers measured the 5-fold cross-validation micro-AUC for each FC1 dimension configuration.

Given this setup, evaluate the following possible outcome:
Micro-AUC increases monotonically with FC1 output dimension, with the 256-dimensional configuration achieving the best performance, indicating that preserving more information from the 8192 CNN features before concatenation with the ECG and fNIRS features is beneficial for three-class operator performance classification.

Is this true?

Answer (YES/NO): NO